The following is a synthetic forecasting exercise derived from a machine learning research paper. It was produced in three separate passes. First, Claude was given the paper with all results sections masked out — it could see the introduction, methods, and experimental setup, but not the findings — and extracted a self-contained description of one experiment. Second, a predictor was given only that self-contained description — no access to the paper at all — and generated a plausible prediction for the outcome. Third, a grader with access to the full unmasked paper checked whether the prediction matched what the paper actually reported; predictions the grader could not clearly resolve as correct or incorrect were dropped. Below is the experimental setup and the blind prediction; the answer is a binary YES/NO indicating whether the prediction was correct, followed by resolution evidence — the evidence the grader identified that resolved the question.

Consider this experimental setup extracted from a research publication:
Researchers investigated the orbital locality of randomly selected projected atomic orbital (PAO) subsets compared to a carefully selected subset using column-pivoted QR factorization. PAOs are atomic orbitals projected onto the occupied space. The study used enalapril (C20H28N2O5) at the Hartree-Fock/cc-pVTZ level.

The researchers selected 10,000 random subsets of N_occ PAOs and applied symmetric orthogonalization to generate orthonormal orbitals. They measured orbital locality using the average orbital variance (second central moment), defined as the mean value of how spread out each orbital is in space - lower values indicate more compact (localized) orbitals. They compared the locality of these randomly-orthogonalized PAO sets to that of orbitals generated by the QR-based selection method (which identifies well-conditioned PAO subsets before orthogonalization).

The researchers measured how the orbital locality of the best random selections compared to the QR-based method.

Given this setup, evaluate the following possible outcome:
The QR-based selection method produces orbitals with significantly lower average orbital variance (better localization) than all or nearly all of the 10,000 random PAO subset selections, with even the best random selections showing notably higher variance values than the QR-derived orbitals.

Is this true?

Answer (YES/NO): YES